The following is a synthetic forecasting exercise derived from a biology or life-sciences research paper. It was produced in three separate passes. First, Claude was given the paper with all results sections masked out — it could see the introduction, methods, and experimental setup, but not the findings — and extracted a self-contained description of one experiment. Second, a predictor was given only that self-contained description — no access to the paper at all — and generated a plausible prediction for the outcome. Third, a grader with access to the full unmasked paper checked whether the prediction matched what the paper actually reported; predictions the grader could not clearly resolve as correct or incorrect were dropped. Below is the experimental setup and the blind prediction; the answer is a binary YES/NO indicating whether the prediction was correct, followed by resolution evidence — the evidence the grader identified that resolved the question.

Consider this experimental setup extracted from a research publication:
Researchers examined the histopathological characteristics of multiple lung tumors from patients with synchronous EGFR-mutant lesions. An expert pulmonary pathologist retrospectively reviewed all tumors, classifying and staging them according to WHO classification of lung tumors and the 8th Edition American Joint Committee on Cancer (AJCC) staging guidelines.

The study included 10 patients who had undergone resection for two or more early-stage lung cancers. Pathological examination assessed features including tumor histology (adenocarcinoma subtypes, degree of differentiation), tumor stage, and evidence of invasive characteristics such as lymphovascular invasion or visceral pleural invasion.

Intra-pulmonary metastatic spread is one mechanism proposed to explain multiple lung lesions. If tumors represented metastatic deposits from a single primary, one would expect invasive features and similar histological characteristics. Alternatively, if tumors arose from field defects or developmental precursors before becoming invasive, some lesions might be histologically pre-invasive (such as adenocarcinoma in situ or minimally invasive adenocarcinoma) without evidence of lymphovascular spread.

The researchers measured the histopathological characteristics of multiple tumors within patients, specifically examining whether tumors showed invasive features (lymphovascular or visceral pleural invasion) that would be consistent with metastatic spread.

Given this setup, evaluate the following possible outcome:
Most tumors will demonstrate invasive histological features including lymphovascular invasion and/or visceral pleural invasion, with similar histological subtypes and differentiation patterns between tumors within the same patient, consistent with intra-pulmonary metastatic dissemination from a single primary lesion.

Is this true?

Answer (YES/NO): NO